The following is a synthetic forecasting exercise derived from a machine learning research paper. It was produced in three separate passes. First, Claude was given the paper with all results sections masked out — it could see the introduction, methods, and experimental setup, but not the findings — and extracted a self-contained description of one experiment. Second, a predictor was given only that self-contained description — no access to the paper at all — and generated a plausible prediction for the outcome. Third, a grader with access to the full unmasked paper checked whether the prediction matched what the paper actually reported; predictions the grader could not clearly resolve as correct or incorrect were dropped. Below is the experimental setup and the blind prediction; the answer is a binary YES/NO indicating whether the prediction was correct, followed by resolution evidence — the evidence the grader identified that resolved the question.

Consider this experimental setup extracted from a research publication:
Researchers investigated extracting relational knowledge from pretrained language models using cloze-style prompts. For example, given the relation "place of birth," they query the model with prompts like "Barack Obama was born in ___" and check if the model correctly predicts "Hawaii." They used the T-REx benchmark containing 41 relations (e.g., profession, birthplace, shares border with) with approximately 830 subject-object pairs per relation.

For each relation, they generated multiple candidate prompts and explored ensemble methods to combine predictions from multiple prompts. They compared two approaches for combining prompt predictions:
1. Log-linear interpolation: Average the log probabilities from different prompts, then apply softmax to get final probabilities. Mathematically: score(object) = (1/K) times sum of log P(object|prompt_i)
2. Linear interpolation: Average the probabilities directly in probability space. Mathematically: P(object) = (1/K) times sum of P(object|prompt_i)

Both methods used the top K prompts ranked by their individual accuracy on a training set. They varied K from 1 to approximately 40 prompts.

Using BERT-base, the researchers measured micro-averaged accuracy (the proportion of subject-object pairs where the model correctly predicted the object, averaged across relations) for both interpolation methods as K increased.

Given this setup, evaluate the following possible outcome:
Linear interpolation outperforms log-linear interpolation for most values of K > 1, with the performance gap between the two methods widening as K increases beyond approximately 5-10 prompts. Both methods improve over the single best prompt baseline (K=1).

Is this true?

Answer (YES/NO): NO